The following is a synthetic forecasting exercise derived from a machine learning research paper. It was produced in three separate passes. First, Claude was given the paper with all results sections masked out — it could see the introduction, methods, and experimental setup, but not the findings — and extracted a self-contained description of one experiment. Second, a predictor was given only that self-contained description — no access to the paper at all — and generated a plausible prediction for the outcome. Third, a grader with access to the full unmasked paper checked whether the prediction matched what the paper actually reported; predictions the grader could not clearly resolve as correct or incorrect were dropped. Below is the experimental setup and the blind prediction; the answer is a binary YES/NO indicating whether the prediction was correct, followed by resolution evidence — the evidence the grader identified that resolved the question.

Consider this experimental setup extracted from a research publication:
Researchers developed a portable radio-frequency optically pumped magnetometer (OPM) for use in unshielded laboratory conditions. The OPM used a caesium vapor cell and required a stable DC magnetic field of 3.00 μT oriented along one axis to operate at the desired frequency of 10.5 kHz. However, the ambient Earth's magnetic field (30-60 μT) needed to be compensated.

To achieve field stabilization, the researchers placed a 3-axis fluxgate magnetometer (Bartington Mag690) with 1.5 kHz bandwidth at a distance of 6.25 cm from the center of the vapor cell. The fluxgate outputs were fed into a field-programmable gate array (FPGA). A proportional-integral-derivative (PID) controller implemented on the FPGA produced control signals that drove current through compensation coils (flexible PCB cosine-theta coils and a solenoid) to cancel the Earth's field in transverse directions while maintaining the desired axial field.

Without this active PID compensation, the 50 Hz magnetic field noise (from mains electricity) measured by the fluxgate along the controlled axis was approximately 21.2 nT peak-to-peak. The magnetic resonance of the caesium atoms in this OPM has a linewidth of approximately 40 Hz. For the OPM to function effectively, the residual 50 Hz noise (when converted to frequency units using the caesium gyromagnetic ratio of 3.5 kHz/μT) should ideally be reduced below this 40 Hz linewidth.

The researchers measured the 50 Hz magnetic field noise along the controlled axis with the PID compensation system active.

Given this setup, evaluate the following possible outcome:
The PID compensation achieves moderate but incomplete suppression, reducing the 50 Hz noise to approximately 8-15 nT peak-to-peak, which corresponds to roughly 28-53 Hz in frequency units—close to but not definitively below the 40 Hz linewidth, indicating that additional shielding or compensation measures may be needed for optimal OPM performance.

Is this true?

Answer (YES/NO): NO